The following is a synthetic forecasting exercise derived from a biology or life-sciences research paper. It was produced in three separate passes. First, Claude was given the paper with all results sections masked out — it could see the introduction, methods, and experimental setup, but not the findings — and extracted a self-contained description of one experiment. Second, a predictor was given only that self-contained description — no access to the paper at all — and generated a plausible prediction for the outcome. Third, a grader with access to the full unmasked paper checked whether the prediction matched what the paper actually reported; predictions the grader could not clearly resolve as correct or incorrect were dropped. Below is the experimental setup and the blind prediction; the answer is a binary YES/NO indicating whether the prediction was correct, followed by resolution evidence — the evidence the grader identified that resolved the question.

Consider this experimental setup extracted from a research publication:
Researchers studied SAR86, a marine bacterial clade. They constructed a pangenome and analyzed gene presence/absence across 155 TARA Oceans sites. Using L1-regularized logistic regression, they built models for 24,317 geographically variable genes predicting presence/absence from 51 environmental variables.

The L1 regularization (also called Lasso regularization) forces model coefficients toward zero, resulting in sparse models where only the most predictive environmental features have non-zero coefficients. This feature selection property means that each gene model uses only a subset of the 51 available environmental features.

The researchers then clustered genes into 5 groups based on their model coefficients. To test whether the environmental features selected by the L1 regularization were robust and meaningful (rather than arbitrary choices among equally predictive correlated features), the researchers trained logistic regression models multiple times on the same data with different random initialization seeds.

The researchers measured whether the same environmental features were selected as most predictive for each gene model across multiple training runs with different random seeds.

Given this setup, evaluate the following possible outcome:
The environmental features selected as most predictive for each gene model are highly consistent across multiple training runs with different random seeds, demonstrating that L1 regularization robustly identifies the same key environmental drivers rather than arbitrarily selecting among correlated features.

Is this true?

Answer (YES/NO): YES